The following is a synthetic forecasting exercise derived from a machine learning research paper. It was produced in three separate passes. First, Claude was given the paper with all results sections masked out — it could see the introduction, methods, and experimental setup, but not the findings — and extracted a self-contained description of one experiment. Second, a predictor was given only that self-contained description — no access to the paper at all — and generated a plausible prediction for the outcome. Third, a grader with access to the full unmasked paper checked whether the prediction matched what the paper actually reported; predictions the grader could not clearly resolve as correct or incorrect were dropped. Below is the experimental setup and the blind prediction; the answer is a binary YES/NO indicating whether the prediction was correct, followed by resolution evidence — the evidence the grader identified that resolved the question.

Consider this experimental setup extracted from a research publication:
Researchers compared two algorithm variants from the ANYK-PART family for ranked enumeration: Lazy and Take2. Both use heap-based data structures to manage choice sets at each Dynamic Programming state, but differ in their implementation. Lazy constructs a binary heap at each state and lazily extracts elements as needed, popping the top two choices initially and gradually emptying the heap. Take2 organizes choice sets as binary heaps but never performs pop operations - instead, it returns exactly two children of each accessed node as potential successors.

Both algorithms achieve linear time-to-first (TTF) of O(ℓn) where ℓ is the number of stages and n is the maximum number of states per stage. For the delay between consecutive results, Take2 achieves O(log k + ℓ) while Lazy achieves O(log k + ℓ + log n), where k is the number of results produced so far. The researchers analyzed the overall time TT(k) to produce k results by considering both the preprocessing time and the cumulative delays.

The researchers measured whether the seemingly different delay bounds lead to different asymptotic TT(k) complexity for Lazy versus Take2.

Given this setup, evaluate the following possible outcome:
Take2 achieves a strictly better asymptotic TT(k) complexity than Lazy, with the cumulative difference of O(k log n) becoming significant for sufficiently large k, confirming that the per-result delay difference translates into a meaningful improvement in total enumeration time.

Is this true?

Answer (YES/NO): NO